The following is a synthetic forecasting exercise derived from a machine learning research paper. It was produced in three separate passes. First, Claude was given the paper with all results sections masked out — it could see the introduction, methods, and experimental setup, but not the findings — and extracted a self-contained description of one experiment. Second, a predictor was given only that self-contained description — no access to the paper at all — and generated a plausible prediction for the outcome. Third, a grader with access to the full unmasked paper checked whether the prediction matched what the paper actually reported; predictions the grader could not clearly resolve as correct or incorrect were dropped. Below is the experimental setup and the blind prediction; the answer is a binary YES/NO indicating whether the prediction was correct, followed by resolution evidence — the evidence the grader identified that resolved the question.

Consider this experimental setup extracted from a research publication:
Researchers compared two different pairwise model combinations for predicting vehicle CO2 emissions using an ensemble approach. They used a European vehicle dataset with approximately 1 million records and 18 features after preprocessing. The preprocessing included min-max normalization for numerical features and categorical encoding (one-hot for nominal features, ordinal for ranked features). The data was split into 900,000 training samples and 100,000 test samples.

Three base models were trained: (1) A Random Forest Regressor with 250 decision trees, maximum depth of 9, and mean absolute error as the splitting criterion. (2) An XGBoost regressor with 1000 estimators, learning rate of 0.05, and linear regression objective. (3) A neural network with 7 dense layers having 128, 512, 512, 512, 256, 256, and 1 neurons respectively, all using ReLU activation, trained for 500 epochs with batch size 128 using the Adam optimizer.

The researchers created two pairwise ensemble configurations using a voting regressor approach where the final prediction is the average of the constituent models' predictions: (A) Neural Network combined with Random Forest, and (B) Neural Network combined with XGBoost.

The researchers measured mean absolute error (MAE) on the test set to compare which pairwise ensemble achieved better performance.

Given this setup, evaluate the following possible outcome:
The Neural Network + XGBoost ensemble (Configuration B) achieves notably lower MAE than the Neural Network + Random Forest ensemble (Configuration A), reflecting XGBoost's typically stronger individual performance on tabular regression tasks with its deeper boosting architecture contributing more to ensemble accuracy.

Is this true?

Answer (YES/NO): NO